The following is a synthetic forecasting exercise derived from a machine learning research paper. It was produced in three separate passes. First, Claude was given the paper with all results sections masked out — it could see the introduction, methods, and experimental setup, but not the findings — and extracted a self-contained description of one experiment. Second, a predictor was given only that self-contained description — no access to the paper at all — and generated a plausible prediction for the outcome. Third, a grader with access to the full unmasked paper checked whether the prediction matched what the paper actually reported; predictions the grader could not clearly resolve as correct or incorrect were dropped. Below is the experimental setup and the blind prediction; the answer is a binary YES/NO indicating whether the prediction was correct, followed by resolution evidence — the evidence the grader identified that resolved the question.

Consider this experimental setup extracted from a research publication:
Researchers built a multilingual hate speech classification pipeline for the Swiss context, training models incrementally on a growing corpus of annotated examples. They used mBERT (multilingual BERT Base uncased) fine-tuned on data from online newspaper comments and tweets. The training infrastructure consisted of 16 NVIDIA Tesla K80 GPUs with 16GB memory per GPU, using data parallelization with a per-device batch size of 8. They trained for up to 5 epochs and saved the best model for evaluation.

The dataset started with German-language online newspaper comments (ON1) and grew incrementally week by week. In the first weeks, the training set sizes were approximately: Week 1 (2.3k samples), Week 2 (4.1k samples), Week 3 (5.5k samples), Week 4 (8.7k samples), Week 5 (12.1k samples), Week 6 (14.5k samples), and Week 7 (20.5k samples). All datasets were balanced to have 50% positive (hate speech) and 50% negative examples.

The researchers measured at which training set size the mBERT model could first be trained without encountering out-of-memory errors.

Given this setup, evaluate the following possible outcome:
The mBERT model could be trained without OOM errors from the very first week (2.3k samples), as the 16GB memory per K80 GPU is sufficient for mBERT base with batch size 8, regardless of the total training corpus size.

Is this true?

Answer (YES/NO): NO